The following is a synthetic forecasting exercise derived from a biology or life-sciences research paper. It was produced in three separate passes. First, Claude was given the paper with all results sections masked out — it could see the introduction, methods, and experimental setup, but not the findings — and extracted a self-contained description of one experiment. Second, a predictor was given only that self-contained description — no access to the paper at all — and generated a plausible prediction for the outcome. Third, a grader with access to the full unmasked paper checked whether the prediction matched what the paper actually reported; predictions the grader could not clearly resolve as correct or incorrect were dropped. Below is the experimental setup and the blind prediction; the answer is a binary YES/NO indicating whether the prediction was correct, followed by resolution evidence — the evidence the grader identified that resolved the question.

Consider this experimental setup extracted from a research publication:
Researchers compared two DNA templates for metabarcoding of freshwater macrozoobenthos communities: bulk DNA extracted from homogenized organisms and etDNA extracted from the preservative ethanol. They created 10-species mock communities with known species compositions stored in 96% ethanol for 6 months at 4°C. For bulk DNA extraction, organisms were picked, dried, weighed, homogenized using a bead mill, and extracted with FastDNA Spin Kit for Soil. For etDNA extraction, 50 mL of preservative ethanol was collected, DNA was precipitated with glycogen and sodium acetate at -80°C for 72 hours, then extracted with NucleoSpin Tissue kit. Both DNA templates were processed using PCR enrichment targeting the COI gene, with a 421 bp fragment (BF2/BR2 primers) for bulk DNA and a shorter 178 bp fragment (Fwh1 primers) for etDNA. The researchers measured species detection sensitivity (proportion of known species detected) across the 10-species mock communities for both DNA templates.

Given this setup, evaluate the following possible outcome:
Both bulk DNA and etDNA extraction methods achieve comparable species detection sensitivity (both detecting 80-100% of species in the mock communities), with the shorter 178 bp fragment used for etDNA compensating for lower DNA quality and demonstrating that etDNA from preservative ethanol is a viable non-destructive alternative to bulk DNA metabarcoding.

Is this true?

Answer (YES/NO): NO